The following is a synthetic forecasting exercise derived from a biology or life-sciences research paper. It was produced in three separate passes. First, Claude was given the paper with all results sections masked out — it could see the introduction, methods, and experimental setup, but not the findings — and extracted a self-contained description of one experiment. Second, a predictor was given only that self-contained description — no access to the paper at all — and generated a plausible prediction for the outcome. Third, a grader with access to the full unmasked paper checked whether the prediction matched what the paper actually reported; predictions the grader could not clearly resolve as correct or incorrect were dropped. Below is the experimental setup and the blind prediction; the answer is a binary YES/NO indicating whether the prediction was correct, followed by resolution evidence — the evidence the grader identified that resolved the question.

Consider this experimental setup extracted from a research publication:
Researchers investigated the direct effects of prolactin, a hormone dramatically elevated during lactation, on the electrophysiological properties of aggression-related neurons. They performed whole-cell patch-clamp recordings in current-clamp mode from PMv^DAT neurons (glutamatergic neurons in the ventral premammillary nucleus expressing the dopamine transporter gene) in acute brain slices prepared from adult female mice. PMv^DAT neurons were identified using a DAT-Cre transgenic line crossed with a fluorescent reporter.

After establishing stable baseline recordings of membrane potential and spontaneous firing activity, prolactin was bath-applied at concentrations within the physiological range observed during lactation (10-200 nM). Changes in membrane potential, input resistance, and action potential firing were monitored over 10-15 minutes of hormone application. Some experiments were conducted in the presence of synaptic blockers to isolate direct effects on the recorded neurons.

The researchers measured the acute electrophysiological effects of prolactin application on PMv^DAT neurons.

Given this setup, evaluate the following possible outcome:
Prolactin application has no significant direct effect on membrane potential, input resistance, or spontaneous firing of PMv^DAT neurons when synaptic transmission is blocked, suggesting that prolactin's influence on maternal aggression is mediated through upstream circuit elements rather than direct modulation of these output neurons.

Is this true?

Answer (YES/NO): NO